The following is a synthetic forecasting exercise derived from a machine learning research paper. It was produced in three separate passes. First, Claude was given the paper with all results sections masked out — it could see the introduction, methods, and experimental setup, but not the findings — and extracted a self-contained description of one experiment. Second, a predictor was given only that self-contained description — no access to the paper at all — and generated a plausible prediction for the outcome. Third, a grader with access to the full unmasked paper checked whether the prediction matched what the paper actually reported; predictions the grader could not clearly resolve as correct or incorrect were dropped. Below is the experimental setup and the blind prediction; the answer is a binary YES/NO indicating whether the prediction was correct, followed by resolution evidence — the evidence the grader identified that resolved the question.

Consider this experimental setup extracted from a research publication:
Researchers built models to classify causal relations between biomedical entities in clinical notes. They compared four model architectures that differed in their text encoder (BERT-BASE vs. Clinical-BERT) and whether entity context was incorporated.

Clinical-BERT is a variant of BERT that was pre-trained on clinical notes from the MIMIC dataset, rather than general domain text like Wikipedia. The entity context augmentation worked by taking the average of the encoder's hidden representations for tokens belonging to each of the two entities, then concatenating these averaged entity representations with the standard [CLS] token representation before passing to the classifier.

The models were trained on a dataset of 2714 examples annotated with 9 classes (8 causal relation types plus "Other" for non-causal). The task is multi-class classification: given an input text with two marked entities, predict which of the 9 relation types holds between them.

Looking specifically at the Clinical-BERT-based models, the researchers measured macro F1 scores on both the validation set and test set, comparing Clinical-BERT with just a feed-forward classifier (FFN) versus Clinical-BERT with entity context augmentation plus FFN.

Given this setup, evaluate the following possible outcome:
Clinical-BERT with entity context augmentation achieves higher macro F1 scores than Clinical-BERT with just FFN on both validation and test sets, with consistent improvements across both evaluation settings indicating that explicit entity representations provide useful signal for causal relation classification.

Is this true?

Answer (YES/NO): NO